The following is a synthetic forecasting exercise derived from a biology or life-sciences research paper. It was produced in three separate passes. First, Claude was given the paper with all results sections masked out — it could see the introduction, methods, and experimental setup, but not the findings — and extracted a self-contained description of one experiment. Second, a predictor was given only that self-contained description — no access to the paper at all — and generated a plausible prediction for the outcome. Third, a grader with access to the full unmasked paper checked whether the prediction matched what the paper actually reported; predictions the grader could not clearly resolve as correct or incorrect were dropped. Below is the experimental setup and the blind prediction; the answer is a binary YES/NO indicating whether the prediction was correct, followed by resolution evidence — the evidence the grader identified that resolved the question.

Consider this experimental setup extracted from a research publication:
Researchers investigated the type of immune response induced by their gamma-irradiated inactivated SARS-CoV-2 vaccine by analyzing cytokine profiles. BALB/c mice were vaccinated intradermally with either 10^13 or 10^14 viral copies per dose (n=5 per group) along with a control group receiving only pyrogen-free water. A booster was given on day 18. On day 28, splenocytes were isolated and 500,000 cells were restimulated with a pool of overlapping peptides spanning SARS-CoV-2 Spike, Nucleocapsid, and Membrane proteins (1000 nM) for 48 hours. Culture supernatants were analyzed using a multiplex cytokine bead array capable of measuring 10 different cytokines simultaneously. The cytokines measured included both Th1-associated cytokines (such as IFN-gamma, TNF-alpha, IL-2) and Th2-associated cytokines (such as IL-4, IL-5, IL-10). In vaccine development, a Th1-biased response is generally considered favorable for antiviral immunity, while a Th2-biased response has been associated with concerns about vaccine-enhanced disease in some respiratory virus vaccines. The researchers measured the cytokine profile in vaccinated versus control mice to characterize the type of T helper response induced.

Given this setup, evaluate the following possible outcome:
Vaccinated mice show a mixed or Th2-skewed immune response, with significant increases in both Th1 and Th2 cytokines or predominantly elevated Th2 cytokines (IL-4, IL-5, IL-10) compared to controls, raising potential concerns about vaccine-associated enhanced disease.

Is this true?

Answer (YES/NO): NO